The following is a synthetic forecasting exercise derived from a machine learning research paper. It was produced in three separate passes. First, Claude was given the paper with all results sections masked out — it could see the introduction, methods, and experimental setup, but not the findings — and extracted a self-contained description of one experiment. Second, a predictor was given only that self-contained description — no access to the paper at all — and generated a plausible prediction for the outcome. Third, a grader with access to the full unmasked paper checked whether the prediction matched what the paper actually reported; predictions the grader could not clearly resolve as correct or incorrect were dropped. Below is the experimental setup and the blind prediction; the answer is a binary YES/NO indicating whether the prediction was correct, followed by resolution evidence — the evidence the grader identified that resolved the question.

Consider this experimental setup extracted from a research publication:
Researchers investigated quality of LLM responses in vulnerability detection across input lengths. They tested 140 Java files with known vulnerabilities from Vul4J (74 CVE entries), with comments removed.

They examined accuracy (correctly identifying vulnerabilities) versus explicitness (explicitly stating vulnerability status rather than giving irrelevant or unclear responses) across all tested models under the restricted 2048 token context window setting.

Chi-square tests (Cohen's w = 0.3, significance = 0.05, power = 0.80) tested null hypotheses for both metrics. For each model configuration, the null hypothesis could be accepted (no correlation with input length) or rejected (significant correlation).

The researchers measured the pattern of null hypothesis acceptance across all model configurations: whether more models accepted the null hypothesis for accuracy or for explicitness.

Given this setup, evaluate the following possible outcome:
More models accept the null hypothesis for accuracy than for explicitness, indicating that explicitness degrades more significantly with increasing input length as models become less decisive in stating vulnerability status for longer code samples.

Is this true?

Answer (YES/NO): YES